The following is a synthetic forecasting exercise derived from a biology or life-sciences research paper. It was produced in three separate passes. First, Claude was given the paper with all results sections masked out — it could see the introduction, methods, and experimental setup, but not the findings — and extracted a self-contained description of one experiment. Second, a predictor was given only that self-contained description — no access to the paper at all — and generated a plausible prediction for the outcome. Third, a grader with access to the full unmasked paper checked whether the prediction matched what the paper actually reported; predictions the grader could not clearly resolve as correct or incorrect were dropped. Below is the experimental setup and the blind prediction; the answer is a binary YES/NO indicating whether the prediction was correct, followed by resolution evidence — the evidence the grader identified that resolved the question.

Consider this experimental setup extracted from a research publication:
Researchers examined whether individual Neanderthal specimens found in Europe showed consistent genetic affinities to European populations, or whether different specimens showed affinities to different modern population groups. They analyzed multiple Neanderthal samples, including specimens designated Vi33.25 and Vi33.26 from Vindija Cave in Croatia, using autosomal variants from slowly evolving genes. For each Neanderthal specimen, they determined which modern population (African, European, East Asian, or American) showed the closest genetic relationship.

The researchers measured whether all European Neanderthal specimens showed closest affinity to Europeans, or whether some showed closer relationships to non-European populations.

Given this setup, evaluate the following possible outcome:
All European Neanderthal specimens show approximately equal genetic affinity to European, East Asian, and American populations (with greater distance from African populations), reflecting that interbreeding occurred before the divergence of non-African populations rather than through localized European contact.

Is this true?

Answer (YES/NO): NO